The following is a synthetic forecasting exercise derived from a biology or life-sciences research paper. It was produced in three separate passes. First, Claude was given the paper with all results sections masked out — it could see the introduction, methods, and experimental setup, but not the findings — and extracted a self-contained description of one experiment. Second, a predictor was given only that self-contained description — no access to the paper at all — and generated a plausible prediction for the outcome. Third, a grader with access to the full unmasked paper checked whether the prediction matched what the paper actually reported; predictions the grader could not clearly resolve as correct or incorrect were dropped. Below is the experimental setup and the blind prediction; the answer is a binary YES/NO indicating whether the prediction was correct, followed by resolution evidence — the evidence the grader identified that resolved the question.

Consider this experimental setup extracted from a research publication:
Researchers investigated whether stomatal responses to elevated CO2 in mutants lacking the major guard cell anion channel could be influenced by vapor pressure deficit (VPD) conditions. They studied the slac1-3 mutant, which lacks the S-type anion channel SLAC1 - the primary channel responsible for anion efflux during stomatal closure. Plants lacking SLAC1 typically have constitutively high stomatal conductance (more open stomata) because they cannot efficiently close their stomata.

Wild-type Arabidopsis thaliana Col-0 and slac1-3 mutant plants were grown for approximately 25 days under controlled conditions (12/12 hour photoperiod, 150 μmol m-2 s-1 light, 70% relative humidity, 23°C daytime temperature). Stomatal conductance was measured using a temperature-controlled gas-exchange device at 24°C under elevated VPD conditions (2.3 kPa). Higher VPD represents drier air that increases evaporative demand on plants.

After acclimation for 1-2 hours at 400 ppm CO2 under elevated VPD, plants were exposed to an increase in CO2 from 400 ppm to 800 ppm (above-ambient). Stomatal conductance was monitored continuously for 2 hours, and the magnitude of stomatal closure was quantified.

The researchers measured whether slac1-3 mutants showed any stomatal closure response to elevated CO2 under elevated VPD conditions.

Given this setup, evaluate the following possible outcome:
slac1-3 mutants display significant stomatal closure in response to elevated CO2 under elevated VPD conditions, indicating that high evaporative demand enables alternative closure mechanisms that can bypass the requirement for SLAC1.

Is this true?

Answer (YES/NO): NO